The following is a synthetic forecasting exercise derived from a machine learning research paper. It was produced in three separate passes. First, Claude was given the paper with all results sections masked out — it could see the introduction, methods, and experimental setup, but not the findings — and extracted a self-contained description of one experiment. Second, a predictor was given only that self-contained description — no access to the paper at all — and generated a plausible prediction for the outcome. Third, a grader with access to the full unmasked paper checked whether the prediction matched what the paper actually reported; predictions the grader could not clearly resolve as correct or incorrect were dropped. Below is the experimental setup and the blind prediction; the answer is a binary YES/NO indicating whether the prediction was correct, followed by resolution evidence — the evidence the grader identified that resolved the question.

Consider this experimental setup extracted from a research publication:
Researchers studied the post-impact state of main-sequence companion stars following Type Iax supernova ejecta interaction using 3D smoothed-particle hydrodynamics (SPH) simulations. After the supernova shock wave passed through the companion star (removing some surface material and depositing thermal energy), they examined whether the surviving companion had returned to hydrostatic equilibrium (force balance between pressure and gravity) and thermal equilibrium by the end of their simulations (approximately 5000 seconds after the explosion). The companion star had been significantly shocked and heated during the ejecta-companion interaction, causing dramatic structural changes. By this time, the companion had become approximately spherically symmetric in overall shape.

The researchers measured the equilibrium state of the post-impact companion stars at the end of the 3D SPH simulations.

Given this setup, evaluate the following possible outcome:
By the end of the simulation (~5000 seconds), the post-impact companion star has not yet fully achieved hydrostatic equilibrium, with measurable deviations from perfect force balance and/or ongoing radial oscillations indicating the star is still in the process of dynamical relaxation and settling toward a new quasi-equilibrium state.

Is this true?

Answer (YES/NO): YES